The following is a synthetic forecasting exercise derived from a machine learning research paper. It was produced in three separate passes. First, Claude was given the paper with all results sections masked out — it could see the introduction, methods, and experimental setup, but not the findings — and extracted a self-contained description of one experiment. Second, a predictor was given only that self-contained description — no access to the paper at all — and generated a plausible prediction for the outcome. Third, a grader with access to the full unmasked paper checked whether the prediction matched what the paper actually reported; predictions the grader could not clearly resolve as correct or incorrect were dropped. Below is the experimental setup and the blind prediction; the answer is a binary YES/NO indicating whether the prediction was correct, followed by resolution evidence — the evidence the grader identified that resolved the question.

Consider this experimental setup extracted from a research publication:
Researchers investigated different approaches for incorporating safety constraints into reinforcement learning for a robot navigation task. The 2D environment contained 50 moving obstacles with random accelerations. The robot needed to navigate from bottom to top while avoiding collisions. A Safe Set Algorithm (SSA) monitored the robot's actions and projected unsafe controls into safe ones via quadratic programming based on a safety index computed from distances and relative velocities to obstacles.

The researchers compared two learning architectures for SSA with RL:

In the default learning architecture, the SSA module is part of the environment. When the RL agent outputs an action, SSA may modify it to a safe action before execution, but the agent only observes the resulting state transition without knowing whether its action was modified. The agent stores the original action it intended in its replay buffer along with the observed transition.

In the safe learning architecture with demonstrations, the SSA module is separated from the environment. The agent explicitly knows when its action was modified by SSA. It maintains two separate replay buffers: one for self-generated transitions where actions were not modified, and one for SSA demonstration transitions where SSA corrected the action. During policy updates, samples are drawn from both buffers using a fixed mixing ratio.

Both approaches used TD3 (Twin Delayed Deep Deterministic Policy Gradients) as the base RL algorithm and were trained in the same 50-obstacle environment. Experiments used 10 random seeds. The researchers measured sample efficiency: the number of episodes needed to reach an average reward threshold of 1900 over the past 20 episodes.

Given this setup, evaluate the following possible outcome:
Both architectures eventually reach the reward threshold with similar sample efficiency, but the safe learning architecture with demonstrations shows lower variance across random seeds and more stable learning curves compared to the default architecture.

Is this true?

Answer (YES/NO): NO